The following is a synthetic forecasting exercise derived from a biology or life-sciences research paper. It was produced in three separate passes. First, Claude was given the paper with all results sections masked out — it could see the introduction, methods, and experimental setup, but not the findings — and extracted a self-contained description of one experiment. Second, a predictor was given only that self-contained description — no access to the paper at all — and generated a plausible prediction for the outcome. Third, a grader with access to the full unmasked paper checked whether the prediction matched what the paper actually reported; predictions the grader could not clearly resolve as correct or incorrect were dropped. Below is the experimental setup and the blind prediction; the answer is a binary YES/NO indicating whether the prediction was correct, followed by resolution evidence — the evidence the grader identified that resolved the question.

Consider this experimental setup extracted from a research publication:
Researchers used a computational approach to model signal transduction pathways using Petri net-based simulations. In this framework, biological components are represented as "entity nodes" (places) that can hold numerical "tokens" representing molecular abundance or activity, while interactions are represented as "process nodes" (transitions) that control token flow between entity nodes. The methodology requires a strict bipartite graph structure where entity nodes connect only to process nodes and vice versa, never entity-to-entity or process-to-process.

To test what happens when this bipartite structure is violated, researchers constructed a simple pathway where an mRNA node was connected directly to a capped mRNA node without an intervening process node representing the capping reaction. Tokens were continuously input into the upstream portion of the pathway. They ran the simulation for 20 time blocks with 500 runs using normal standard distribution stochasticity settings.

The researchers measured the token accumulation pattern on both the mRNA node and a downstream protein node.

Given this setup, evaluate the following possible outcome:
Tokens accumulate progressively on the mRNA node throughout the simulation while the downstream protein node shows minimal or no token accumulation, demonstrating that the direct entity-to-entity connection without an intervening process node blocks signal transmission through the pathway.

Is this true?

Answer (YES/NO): YES